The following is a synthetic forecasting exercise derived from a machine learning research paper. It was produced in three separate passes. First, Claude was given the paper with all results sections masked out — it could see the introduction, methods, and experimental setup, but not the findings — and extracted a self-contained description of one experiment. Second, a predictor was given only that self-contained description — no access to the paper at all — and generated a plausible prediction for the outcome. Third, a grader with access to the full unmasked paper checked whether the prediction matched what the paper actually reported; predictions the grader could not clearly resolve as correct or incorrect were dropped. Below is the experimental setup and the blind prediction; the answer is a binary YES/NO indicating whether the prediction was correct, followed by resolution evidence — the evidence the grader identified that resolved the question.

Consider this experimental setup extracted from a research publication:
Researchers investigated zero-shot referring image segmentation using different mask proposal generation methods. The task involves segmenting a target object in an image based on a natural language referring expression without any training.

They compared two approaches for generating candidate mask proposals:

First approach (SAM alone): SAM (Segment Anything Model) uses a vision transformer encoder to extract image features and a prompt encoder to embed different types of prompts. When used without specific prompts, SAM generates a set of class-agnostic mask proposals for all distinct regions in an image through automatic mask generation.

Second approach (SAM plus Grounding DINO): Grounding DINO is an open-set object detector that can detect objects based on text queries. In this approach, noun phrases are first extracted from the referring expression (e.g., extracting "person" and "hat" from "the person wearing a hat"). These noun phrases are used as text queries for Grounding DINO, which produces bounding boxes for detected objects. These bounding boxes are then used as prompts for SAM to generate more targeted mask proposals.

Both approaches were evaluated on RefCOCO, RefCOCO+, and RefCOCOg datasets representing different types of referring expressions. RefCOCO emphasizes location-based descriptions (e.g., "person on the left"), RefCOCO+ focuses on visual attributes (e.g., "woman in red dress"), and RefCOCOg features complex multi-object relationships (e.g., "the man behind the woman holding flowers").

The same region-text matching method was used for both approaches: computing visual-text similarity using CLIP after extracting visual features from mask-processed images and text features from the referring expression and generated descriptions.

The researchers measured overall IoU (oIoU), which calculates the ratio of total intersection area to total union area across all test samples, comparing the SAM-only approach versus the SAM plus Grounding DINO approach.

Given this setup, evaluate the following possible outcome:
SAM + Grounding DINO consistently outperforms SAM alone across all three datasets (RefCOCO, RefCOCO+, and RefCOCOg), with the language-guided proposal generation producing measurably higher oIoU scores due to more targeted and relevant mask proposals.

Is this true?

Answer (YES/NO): YES